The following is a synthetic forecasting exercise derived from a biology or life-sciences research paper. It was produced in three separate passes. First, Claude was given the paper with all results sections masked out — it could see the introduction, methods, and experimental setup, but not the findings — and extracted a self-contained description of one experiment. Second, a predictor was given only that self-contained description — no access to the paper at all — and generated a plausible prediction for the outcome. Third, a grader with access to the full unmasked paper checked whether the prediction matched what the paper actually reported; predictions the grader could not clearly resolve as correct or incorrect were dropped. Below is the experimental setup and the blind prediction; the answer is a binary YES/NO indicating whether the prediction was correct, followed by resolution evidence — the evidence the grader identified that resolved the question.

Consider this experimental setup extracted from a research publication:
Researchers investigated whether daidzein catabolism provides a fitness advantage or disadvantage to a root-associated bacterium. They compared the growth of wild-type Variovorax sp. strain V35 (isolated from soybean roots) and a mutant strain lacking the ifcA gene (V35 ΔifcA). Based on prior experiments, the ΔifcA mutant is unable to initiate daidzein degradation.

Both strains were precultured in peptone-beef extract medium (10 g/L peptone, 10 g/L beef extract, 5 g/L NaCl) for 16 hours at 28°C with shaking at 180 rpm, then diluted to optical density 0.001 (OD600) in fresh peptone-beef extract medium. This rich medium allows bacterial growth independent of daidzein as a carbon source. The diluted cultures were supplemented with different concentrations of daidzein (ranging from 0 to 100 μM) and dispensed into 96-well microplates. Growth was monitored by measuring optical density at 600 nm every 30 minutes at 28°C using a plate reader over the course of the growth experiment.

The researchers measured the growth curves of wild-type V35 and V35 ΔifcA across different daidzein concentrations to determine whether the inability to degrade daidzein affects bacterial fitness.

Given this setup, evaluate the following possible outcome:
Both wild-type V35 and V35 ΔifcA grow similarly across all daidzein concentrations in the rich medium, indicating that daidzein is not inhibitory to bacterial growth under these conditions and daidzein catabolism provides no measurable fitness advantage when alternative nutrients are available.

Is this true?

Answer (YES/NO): NO